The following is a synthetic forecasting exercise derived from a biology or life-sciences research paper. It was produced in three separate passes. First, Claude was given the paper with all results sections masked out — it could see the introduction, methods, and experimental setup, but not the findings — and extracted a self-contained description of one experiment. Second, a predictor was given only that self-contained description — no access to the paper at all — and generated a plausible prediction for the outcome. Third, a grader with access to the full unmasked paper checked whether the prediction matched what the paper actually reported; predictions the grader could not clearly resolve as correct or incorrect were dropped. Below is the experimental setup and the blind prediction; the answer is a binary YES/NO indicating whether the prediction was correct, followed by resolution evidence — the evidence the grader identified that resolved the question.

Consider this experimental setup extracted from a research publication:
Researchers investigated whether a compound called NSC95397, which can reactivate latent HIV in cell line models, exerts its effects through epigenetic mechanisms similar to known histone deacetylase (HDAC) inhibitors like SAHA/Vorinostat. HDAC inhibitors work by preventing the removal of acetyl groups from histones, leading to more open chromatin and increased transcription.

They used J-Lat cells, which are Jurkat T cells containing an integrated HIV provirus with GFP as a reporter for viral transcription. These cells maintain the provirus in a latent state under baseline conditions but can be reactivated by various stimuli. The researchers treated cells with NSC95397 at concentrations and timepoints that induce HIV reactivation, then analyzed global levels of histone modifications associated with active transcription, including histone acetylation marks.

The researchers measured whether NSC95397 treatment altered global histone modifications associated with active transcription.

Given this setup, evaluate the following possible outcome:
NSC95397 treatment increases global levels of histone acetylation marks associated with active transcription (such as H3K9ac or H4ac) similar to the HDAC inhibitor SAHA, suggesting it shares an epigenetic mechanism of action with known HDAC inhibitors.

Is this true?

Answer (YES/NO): NO